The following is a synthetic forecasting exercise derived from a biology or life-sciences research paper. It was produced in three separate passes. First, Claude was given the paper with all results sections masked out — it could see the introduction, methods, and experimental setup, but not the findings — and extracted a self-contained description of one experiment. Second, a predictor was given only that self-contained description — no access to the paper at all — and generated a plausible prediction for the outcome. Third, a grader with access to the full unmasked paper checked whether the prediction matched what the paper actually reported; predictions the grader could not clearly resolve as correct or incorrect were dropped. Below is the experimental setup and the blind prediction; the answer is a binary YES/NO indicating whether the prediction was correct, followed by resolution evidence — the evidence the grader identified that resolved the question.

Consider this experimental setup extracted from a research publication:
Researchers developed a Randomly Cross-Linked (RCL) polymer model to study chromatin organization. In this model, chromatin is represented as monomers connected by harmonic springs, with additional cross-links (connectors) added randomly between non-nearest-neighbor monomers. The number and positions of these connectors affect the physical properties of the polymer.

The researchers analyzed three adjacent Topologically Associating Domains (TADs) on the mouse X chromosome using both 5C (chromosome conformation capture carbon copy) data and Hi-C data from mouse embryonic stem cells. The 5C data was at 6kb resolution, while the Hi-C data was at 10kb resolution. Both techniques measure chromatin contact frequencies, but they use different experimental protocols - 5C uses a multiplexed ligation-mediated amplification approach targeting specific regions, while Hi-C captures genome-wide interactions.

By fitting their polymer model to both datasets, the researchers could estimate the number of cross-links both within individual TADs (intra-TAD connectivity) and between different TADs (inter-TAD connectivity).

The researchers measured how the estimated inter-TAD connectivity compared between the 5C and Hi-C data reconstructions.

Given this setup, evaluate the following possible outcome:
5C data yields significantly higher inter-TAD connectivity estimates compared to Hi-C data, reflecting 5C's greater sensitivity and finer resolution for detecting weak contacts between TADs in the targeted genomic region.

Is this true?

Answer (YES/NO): YES